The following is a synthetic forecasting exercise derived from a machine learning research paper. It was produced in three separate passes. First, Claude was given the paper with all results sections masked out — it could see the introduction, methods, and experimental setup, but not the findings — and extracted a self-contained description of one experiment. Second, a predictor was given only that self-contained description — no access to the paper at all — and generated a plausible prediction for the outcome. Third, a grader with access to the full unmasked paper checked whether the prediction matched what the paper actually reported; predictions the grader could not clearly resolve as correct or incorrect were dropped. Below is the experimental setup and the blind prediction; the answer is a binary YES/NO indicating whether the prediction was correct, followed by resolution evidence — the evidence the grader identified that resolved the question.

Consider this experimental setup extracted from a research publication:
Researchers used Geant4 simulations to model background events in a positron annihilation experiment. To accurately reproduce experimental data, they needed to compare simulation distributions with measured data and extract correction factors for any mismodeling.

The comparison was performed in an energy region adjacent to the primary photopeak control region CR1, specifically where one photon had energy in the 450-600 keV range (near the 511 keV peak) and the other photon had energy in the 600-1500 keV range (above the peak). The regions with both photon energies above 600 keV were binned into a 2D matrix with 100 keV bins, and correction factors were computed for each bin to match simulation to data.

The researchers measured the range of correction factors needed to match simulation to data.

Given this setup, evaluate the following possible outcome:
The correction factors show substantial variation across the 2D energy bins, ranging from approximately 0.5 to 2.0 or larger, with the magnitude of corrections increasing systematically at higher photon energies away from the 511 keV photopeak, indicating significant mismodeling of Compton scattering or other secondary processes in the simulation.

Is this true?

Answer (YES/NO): NO